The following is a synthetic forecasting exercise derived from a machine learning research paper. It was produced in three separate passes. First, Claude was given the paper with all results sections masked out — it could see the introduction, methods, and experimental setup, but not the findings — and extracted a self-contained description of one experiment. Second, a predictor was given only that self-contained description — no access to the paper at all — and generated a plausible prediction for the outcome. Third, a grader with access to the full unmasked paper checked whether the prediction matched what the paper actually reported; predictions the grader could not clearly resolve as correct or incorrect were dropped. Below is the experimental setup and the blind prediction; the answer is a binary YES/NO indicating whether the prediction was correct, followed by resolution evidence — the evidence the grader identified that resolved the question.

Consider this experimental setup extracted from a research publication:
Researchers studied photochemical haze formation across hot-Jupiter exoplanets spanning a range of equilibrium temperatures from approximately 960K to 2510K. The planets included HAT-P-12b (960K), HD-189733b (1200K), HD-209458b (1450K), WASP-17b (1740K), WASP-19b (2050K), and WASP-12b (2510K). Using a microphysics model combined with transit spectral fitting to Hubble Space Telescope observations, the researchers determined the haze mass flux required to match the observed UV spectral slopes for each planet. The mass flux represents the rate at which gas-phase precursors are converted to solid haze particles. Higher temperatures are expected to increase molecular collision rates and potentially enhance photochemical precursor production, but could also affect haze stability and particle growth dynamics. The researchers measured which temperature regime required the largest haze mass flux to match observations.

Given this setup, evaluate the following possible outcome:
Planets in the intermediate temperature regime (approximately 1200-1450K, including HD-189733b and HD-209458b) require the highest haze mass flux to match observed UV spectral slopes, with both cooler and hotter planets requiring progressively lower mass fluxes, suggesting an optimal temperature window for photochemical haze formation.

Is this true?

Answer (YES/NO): NO